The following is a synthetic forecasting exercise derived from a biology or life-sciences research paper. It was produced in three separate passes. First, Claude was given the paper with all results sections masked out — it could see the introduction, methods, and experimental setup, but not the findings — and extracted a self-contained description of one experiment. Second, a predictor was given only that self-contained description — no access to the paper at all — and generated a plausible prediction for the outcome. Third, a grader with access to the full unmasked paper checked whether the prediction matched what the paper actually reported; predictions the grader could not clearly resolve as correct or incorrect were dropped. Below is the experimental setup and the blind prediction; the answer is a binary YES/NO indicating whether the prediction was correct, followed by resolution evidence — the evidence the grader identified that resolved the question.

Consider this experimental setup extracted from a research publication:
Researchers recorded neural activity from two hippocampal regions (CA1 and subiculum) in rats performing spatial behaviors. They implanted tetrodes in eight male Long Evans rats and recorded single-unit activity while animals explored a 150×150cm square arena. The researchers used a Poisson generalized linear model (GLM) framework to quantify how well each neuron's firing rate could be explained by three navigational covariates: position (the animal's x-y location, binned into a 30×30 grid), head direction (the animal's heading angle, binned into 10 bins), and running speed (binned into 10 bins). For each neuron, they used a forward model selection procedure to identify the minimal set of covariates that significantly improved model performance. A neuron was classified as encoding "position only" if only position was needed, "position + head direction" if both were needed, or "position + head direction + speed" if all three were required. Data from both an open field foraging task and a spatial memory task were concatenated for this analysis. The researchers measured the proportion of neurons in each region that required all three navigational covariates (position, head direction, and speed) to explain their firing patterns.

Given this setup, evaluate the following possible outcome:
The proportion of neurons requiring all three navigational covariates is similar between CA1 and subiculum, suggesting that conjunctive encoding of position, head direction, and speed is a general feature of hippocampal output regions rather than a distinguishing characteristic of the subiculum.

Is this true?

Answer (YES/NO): NO